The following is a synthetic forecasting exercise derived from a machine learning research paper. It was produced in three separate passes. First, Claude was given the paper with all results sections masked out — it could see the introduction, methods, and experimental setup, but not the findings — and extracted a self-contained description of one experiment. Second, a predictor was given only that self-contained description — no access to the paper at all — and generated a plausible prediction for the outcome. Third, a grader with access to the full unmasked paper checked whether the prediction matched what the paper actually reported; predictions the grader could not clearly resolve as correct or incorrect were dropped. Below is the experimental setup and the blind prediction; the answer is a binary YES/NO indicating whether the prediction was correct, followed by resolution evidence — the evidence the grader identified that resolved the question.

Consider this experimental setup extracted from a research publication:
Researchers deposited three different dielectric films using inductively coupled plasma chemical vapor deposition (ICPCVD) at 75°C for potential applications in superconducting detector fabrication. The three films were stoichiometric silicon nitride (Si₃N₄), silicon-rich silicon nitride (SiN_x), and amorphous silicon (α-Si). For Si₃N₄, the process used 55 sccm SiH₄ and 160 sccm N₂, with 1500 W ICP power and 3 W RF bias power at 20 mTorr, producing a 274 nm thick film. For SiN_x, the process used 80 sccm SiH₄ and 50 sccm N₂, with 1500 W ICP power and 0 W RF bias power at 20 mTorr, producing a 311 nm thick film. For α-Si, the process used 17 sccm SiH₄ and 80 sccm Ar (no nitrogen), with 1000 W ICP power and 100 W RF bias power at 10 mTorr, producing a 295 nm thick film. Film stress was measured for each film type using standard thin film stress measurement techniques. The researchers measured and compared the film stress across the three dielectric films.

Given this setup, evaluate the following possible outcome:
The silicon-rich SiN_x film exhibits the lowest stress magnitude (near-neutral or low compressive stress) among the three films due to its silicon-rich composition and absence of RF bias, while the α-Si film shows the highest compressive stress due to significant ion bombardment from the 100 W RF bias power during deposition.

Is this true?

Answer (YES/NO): NO